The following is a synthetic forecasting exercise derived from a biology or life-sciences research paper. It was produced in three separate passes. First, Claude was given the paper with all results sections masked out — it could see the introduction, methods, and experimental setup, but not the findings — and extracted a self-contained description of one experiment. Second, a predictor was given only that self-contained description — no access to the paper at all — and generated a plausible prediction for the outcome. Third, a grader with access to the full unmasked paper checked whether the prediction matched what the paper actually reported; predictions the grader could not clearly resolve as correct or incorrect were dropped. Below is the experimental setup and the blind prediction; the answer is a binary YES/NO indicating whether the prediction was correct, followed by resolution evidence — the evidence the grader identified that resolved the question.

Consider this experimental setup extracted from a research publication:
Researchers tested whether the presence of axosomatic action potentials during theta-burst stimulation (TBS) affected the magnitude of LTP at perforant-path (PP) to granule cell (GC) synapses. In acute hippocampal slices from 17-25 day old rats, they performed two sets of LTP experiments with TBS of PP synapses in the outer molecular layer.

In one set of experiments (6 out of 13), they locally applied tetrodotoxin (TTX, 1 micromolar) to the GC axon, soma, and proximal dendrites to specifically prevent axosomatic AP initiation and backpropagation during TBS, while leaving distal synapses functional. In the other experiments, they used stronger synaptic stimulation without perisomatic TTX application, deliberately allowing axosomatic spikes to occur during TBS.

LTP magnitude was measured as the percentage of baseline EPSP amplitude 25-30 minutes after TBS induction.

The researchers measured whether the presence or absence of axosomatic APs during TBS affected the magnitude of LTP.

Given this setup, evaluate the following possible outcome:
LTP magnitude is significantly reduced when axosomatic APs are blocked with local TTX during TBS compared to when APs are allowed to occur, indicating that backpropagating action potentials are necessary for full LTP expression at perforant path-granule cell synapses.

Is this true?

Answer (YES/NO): NO